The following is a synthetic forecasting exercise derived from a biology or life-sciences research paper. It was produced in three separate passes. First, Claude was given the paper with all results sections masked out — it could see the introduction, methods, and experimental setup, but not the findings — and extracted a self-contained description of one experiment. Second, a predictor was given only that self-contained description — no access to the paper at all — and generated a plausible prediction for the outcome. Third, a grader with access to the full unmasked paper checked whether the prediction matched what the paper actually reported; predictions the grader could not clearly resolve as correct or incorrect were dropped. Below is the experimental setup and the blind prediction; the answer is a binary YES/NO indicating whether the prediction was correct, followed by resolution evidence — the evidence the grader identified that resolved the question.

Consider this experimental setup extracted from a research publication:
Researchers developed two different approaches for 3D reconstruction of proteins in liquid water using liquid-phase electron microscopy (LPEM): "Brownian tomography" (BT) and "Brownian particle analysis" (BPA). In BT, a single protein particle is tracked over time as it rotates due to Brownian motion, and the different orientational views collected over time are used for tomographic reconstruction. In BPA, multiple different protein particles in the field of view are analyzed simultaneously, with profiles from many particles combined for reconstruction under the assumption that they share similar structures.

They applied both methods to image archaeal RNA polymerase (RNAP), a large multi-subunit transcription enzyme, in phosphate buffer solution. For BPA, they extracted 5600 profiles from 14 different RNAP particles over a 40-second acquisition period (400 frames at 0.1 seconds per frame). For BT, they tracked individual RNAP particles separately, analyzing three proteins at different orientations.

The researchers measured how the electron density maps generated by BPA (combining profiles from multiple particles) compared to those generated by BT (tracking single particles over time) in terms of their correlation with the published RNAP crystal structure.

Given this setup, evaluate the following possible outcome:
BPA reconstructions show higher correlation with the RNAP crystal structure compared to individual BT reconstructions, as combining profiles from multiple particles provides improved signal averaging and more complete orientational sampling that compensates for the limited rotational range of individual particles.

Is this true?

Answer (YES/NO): NO